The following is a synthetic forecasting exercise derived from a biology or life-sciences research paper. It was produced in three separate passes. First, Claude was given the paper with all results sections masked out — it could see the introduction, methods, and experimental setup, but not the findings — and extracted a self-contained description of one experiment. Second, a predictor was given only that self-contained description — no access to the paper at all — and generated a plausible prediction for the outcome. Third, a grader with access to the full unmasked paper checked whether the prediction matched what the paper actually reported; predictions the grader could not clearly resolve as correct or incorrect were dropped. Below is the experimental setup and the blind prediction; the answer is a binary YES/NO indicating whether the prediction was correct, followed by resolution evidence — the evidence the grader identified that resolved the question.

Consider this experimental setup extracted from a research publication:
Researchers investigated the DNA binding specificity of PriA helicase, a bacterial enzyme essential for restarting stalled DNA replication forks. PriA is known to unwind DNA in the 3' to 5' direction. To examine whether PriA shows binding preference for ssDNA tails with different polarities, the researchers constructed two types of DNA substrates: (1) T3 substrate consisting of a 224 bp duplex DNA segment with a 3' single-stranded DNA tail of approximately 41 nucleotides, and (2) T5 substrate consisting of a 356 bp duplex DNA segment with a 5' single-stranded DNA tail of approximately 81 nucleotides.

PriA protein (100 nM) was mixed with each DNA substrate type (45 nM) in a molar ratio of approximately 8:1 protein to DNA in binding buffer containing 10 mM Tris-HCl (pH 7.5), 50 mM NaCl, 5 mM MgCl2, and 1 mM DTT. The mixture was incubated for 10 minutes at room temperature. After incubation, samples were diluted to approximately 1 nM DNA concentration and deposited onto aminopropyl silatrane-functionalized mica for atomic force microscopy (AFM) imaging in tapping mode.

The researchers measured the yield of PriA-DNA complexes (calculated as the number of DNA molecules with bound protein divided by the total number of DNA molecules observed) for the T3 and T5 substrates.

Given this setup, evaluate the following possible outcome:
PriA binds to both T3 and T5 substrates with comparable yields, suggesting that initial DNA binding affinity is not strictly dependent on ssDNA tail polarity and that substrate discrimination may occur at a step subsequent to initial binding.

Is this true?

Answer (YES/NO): YES